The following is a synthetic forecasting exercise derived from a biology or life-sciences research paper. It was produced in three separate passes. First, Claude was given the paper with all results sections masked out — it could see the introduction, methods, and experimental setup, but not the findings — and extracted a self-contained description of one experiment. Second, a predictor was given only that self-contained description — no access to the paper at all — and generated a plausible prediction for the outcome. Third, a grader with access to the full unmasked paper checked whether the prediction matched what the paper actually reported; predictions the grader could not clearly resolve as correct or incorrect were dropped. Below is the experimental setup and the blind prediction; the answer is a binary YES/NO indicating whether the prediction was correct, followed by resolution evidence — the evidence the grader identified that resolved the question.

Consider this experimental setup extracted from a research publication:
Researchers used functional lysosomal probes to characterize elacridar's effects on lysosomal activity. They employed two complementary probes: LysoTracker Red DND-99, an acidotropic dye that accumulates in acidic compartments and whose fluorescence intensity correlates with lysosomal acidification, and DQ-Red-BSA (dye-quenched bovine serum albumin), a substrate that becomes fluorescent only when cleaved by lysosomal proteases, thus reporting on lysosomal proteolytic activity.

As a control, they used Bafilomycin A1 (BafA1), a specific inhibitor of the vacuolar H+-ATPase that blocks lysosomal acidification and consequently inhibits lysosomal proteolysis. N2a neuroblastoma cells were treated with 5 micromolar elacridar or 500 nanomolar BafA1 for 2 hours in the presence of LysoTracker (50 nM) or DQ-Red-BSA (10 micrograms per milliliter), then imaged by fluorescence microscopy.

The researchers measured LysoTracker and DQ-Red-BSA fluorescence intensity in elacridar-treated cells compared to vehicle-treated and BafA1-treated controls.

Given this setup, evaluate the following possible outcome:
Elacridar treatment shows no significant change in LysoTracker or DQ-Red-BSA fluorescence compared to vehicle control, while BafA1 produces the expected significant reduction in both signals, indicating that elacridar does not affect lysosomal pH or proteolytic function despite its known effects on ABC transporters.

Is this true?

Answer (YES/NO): NO